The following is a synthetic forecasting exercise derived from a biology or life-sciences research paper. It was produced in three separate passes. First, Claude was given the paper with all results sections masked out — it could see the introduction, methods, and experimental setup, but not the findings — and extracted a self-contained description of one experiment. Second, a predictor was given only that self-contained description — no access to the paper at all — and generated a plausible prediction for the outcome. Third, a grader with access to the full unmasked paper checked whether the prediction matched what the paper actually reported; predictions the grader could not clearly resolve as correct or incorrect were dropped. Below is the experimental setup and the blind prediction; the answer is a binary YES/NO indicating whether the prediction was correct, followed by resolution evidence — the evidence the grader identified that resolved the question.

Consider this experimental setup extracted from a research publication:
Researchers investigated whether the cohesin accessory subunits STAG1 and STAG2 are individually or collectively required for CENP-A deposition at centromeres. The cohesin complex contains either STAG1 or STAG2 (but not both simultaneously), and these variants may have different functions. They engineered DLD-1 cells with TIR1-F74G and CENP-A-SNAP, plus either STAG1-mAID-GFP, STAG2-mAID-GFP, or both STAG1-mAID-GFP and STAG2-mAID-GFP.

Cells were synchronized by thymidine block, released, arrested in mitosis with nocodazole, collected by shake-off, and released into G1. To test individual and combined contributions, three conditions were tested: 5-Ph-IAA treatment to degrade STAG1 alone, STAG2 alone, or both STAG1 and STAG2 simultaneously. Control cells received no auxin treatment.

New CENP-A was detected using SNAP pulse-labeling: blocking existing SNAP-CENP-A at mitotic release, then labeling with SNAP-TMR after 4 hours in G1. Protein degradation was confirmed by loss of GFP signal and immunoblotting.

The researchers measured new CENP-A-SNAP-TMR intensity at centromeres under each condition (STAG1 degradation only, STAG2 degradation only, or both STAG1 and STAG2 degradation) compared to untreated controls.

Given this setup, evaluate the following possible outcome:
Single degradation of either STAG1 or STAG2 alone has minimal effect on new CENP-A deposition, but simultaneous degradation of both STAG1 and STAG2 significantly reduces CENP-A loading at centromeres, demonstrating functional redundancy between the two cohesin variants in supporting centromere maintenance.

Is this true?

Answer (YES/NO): NO